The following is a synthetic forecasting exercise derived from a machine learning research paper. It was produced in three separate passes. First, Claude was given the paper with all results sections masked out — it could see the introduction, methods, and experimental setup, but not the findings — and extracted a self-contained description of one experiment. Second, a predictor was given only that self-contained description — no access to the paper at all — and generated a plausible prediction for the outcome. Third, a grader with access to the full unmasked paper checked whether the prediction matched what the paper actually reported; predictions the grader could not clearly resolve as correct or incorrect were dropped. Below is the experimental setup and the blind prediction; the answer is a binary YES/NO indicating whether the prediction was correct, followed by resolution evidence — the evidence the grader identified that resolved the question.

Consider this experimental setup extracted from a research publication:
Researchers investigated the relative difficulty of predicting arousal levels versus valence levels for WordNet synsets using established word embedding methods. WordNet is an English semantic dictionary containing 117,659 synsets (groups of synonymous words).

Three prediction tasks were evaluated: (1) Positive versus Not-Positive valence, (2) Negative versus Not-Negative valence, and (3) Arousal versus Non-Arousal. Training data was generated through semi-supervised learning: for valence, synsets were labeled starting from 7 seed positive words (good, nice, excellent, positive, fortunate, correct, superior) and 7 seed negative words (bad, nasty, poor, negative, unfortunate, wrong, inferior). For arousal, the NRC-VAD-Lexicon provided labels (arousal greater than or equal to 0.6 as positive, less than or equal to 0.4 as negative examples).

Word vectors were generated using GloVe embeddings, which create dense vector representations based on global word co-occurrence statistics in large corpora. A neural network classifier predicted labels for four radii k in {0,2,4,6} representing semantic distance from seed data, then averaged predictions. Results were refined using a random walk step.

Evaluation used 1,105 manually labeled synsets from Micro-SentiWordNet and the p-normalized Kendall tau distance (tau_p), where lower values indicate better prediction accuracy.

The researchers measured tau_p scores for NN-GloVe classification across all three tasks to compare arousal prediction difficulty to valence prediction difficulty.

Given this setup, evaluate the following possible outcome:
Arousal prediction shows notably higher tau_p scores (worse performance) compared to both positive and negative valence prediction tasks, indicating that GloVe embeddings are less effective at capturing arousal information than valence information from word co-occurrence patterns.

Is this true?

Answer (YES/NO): YES